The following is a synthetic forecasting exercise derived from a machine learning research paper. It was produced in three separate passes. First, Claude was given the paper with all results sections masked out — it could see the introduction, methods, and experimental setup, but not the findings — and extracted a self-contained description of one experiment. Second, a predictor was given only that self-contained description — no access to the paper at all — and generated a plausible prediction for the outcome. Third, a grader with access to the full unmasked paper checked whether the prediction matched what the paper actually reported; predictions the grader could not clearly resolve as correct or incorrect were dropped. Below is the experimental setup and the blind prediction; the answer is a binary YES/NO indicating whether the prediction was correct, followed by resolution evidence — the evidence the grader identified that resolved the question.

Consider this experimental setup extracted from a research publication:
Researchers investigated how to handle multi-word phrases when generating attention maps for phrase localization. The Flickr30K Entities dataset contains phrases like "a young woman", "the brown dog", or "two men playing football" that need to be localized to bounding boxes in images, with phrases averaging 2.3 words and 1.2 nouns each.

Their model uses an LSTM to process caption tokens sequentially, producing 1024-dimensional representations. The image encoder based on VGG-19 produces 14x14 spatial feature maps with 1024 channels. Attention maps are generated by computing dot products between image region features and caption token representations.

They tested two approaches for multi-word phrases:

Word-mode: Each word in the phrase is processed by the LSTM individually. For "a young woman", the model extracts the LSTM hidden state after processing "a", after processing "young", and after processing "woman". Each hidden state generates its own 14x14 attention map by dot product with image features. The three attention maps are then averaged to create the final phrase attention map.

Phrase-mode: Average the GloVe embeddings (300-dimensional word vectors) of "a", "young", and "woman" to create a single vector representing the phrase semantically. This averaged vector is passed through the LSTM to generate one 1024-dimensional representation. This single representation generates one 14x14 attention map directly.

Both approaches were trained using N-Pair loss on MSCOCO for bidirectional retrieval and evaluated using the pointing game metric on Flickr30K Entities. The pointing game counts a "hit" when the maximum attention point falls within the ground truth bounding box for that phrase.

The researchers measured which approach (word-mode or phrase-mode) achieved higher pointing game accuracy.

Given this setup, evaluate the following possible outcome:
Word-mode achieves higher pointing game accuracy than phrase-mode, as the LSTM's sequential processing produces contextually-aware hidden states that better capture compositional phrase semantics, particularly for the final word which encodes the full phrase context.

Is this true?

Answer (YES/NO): NO